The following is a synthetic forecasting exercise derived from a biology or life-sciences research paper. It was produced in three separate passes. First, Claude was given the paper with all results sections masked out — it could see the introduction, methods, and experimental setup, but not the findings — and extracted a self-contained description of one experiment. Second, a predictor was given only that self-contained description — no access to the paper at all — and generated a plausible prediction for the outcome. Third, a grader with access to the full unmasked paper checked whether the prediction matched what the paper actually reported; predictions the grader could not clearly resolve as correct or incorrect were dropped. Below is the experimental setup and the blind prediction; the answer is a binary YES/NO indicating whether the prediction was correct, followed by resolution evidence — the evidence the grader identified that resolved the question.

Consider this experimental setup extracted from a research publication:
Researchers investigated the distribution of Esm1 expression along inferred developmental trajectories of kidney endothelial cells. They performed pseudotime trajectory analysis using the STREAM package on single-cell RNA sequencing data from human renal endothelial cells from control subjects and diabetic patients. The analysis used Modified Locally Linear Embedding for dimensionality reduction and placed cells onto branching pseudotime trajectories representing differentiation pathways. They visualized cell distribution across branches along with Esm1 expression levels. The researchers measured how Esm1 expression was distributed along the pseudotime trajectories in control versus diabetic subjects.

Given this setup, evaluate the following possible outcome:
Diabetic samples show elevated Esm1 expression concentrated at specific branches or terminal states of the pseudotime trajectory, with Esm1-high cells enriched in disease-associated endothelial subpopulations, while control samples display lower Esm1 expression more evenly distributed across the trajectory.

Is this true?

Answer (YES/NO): NO